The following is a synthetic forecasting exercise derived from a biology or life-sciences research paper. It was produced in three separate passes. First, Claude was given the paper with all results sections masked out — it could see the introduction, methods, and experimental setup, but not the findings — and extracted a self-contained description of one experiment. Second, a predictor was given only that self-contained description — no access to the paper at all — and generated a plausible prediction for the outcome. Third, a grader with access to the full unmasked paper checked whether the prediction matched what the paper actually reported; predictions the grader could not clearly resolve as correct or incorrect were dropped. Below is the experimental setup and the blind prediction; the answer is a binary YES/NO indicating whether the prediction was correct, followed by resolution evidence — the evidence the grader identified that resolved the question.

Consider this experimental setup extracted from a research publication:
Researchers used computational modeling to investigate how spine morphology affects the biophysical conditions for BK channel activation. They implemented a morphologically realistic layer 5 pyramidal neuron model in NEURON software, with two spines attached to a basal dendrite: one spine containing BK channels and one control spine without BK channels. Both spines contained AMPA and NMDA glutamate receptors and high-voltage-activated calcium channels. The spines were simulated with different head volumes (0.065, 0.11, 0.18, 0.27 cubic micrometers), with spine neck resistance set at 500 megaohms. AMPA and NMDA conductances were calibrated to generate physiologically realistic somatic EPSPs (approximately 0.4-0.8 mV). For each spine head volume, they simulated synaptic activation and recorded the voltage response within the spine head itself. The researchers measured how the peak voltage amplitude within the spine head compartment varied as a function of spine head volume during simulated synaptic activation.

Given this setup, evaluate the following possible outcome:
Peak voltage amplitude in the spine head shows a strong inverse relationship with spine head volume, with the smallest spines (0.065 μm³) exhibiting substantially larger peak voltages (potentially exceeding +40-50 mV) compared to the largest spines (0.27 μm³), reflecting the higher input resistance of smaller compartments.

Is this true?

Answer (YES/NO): YES